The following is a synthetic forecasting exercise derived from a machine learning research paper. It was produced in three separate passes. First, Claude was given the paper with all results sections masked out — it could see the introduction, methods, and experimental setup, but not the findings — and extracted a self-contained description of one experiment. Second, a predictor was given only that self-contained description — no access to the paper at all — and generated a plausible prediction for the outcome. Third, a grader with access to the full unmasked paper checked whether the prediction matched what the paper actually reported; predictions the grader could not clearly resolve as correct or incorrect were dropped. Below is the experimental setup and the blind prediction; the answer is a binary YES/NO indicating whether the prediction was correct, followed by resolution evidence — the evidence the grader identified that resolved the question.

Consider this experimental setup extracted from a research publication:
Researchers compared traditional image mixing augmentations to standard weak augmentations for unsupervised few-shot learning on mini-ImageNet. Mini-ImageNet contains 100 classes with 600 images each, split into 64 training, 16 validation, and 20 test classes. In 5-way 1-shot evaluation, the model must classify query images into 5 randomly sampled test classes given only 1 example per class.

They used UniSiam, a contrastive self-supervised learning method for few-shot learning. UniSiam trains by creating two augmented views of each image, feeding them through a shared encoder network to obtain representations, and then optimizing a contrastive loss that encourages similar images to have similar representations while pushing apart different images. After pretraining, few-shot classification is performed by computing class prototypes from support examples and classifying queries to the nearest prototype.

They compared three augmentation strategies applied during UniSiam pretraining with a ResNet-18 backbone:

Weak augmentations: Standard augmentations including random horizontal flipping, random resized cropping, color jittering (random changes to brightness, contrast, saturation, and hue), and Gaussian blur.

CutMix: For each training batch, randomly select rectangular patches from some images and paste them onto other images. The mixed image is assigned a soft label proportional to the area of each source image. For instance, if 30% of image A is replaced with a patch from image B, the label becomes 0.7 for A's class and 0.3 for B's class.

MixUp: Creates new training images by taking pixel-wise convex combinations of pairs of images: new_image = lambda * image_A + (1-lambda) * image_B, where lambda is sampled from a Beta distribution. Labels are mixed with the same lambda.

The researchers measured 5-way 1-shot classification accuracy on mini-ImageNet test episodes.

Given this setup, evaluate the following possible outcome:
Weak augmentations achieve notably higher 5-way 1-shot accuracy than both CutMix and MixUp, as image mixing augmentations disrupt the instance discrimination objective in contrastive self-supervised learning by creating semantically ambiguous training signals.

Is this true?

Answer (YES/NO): NO